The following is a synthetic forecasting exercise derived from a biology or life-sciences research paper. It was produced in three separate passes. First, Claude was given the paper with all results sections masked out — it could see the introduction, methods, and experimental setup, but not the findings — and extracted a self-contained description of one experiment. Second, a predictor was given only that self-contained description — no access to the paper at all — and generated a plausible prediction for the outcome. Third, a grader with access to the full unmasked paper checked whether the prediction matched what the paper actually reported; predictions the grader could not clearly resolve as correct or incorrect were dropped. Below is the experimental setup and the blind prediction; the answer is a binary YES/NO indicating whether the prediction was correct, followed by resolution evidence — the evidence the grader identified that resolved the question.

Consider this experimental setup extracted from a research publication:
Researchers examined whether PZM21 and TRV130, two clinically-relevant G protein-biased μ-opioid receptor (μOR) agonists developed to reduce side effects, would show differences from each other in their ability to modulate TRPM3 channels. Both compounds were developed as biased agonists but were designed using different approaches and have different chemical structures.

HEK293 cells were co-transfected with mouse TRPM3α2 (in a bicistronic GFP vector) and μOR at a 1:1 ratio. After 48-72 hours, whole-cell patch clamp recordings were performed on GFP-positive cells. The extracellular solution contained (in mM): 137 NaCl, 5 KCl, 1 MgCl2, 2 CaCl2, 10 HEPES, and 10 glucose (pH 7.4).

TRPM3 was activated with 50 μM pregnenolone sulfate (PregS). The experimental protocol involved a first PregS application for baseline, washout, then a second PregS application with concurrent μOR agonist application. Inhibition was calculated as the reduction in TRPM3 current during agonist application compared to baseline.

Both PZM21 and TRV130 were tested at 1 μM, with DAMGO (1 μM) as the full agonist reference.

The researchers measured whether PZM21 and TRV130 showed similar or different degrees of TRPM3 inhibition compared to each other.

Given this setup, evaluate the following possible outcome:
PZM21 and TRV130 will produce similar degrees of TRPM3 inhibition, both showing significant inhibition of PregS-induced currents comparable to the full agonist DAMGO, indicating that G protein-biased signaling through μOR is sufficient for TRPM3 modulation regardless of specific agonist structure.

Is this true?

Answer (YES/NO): NO